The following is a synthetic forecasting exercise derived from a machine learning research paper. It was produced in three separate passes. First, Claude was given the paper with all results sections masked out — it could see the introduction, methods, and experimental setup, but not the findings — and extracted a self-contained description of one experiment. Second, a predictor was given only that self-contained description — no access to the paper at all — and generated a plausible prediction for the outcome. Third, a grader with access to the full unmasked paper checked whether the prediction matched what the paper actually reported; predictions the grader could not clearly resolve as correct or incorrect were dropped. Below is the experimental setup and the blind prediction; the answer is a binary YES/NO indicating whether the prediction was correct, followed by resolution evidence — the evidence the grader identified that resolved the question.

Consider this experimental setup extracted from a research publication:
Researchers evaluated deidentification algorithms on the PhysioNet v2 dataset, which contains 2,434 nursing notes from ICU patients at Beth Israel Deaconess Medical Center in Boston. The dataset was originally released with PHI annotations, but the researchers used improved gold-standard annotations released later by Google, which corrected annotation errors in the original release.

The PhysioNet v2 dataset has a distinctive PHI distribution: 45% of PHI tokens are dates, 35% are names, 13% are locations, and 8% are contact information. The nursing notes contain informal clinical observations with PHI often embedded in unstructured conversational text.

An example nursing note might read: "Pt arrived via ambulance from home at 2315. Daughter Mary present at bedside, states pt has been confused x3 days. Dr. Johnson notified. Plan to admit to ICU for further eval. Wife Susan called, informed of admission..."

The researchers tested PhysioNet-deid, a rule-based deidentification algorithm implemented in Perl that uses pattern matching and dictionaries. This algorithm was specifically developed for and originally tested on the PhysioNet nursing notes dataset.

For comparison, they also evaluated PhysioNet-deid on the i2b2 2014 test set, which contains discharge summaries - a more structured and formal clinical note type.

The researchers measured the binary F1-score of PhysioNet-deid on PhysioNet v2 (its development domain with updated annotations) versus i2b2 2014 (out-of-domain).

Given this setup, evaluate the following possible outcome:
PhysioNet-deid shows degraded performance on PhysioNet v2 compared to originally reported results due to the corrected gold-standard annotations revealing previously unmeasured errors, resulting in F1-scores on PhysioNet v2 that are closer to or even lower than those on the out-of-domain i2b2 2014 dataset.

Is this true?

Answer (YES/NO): NO